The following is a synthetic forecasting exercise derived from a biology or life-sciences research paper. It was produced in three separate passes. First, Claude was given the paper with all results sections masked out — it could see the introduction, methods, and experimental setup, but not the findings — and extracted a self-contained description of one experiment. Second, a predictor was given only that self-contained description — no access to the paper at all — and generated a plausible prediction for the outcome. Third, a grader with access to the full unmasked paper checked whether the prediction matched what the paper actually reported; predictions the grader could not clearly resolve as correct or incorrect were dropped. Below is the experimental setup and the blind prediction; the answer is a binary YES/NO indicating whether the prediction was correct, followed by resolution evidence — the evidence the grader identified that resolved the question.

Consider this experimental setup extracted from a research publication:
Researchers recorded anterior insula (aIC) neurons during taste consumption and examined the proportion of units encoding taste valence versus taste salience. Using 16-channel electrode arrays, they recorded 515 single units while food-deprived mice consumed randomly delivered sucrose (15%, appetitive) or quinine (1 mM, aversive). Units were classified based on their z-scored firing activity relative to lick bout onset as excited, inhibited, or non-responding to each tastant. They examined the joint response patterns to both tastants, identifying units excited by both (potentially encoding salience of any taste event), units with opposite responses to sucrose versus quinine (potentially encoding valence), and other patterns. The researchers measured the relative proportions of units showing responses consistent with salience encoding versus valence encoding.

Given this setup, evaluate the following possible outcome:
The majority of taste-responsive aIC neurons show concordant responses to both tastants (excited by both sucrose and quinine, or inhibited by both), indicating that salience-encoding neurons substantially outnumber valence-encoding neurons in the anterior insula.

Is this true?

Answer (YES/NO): NO